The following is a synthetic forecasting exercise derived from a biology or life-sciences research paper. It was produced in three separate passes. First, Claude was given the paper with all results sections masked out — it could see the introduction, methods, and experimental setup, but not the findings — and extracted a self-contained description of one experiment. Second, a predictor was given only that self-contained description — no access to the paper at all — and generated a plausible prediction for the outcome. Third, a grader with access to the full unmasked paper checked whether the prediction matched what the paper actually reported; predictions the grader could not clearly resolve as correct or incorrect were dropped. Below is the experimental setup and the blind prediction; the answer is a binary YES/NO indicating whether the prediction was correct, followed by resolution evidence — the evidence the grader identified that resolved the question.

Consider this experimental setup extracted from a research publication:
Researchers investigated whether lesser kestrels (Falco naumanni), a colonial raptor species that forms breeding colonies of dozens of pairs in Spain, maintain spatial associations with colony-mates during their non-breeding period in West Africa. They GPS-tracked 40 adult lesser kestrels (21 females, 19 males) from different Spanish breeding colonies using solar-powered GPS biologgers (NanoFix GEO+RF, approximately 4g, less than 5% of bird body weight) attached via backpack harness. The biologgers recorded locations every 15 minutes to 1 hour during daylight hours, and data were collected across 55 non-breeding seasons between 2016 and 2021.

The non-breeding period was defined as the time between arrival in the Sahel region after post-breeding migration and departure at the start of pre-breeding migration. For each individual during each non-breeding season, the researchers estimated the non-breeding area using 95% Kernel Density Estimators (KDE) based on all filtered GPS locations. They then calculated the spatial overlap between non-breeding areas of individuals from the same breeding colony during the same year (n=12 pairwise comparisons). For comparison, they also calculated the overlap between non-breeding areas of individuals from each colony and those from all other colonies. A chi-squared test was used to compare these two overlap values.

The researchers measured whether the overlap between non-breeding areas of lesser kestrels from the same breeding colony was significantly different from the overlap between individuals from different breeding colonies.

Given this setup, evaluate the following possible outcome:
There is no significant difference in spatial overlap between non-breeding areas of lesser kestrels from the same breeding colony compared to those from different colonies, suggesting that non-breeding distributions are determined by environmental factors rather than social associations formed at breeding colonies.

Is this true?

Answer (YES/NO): YES